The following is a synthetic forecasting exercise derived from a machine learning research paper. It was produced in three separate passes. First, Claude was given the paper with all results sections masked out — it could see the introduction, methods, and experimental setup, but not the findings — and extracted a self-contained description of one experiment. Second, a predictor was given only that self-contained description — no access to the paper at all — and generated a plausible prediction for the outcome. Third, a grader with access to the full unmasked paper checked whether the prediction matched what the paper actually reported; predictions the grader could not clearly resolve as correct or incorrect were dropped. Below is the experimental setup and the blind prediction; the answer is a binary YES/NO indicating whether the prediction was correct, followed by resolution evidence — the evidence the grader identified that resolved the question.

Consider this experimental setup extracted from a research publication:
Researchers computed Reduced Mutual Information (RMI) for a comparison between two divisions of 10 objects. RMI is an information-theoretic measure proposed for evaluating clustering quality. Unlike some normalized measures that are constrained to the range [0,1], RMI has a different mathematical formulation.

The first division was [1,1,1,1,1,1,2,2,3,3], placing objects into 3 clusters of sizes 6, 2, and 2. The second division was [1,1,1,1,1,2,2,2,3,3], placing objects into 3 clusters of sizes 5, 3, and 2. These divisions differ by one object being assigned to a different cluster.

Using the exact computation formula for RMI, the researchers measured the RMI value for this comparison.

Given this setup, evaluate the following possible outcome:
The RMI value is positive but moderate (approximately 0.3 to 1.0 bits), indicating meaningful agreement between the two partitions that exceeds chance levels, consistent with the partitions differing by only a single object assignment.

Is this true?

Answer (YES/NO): NO